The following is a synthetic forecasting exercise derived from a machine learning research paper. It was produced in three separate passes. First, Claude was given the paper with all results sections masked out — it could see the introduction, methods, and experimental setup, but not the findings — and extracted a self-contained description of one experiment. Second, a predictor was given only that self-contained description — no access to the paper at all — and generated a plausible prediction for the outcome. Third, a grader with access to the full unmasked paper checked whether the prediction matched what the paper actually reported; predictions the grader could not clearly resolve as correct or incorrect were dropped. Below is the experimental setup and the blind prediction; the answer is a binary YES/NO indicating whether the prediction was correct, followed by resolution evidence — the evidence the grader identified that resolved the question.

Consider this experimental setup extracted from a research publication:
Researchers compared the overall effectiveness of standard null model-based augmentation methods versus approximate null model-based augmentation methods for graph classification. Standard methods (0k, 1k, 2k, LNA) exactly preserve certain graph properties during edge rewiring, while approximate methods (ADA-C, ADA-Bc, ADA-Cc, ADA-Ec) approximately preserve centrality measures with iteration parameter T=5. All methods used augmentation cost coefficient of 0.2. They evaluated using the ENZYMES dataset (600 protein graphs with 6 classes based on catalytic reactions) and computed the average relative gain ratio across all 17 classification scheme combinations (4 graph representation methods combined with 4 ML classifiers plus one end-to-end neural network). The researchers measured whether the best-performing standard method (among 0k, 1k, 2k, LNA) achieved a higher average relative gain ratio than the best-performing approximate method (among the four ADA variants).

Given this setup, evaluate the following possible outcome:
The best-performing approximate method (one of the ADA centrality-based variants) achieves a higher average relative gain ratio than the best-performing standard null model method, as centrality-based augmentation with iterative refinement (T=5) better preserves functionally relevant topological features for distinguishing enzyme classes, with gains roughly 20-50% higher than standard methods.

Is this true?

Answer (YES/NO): NO